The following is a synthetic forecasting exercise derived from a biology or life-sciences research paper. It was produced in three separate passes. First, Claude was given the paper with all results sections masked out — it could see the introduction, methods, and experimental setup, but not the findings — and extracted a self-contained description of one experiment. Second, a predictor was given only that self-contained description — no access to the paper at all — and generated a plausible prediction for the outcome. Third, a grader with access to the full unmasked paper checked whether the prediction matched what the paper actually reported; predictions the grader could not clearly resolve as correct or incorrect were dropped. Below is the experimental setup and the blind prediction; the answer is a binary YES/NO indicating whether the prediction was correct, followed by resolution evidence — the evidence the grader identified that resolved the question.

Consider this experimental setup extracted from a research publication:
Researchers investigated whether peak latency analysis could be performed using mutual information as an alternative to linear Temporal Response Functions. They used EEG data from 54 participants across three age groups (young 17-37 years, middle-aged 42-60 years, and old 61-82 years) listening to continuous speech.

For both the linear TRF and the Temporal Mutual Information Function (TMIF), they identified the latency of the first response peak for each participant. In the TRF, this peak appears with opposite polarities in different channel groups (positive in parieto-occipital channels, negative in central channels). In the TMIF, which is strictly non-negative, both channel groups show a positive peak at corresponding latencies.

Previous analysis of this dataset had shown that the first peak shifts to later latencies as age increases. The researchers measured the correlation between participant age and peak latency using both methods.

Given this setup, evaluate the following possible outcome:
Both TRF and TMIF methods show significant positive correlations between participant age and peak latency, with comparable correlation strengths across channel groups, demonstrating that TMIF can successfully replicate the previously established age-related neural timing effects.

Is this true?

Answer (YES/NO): NO